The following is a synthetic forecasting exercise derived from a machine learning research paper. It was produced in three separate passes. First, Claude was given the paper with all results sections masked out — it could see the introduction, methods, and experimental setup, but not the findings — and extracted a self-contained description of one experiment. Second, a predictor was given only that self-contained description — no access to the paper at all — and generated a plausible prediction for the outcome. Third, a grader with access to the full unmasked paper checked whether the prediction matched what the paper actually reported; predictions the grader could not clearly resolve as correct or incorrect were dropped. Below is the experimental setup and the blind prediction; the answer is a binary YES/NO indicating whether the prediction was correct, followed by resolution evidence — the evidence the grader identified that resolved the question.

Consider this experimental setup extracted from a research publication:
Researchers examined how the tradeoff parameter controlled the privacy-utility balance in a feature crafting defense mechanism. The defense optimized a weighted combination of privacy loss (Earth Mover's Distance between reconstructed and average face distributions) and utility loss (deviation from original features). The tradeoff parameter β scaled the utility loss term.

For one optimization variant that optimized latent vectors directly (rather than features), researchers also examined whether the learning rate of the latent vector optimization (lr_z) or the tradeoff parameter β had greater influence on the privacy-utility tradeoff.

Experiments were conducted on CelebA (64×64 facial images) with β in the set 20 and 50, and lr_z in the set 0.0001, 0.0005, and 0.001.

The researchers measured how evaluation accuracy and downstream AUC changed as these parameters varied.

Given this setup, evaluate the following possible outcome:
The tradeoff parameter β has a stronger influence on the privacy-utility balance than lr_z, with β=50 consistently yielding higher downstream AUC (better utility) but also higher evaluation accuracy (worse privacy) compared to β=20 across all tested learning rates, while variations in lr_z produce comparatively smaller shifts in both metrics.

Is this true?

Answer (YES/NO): NO